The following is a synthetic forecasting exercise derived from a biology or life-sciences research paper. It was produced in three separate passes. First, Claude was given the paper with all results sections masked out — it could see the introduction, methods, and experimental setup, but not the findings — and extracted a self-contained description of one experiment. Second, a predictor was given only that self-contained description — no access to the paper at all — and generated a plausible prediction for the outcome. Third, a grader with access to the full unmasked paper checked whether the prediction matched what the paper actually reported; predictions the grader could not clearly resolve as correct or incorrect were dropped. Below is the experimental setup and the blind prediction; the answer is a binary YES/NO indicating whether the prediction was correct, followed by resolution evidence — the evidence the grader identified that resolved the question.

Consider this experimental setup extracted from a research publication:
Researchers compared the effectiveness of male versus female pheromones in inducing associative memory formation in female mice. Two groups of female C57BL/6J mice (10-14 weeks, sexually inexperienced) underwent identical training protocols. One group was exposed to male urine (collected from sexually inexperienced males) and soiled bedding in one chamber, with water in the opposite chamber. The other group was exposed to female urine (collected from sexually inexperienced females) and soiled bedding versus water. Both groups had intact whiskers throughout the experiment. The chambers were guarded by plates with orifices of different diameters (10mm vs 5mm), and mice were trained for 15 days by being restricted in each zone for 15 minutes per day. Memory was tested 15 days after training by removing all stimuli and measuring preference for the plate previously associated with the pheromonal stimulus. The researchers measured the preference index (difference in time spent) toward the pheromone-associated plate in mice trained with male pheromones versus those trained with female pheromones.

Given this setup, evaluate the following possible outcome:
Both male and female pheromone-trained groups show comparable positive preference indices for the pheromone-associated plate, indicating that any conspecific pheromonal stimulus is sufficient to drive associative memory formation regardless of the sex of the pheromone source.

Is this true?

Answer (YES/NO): NO